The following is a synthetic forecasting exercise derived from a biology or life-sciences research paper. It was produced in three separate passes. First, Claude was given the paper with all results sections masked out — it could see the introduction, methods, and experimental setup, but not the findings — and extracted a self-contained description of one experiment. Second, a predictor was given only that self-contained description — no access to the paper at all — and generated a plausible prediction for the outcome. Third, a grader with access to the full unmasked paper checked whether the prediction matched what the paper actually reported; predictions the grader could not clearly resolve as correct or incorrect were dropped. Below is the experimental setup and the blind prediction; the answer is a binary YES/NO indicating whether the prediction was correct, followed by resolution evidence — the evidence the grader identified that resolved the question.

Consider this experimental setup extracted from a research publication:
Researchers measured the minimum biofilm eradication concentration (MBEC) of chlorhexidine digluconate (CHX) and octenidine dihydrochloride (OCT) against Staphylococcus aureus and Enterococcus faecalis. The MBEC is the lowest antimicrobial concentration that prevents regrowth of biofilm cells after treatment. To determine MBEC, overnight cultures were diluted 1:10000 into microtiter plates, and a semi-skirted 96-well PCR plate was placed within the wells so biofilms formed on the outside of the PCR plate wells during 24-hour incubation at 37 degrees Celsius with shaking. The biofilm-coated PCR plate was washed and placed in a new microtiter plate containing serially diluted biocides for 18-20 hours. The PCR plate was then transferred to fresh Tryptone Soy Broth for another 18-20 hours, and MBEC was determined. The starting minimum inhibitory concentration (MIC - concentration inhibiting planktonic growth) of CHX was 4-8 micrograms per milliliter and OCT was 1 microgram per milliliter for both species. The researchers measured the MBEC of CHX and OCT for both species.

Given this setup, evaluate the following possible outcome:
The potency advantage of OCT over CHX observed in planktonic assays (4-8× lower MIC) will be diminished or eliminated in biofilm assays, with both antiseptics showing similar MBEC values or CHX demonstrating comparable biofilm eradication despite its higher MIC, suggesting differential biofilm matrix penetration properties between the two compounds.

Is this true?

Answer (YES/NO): NO